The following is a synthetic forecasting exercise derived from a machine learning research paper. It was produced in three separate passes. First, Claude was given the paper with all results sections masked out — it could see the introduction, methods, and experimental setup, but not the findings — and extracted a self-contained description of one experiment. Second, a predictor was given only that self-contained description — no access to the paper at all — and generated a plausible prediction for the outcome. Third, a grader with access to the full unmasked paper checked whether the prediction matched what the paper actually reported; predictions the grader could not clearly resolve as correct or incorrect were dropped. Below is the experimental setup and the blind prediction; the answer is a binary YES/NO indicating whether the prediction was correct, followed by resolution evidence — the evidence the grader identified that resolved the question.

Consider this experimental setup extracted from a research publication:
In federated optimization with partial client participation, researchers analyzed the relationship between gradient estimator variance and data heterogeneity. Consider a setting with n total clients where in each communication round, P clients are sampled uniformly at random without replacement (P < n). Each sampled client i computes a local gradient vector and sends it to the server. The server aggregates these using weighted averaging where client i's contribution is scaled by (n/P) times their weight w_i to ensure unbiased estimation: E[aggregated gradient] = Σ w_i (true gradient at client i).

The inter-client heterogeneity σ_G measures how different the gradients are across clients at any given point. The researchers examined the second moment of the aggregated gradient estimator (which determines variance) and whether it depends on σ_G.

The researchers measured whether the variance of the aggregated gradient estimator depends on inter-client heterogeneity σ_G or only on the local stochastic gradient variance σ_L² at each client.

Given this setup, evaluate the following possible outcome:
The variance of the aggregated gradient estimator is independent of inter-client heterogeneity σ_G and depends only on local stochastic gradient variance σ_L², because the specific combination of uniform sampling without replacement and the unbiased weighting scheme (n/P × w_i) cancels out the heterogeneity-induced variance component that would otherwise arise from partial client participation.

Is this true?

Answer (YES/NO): NO